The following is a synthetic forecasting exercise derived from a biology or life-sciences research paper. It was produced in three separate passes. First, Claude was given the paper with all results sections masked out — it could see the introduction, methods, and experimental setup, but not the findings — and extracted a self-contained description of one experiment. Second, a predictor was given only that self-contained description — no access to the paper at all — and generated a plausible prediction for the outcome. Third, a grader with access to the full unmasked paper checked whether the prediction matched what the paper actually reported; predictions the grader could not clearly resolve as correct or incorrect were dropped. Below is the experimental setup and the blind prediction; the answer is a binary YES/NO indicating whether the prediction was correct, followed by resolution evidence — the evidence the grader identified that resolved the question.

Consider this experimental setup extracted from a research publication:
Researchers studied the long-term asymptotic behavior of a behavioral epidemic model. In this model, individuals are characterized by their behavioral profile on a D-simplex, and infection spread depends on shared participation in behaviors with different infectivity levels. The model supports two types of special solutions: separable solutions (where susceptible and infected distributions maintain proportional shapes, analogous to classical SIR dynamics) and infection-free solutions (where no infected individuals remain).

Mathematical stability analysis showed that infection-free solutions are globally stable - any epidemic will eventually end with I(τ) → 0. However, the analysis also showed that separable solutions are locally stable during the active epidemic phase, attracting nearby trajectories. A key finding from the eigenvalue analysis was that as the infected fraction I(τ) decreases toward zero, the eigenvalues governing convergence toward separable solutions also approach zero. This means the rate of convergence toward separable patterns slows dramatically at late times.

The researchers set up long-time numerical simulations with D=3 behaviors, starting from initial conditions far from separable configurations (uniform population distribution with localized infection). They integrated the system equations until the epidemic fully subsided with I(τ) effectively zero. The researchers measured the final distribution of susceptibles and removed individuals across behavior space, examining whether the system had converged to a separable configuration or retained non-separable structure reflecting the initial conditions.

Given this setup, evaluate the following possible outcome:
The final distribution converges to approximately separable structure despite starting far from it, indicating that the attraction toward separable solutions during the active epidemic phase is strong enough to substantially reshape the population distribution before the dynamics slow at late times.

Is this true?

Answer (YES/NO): NO